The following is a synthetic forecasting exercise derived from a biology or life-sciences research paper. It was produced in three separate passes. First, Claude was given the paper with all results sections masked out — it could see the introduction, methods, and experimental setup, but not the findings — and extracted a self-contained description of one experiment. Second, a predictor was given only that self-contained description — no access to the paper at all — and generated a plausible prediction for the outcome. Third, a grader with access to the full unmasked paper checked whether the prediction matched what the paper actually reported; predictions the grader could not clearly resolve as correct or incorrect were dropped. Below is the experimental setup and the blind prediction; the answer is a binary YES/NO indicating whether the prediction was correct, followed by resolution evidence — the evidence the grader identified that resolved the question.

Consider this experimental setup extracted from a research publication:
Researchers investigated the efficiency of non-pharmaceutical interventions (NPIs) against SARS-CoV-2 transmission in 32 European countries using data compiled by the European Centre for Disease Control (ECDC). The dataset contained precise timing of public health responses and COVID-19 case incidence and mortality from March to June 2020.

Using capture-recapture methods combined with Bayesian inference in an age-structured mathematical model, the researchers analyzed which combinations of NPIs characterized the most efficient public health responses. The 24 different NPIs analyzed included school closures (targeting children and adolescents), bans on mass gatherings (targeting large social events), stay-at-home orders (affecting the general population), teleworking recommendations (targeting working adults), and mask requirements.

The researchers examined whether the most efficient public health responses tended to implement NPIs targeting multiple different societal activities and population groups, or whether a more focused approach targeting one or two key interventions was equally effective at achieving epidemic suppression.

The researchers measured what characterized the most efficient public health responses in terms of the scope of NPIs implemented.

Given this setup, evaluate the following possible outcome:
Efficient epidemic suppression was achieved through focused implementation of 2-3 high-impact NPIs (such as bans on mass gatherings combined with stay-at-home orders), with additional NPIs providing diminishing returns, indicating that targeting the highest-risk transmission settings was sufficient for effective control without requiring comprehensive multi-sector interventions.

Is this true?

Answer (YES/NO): NO